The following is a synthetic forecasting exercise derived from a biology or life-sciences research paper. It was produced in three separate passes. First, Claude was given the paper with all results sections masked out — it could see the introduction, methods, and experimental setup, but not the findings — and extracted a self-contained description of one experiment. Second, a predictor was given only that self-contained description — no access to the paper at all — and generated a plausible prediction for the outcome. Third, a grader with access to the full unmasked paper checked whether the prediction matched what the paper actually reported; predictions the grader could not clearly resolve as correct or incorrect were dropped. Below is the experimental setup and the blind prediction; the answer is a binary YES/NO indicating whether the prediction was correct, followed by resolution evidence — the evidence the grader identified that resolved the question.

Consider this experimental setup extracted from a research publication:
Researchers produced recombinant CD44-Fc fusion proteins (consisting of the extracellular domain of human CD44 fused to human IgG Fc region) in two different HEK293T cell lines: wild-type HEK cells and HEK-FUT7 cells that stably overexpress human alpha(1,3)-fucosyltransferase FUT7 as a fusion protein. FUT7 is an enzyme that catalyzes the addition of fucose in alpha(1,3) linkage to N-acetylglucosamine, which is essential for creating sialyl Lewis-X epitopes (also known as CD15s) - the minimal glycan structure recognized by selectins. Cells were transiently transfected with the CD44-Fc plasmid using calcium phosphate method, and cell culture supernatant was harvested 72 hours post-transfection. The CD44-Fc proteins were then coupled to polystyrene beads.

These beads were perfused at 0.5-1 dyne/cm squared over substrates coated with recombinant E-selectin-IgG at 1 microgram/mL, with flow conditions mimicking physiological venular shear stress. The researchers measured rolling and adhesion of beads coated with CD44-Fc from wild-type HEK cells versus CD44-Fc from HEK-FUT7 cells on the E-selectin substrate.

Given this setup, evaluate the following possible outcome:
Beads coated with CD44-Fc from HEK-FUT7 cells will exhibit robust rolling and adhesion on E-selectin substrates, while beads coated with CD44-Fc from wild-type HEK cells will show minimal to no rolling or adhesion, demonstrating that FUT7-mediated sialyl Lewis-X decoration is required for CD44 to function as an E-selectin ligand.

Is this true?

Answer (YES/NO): YES